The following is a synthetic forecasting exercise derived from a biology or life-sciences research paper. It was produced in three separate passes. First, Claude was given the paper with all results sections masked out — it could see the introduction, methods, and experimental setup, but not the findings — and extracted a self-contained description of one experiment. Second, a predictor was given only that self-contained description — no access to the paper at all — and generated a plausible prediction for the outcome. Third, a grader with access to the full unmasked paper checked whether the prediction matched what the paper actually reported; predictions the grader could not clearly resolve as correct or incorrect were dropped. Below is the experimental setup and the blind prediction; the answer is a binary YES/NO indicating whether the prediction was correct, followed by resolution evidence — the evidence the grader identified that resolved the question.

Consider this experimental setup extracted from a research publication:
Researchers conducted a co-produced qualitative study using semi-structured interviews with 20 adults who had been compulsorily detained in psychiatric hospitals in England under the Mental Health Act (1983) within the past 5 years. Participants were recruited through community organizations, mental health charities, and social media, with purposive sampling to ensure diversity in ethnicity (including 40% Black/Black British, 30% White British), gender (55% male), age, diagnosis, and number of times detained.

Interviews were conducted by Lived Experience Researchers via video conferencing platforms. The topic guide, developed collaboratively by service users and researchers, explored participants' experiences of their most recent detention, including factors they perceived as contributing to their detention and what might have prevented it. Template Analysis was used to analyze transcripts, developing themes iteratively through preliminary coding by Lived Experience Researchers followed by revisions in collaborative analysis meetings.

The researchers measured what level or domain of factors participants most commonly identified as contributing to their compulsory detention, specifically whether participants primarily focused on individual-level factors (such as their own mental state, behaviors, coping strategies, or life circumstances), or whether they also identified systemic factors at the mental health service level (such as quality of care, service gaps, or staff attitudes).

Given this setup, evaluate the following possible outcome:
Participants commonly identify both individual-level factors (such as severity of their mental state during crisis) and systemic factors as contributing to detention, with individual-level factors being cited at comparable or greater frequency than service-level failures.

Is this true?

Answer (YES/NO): YES